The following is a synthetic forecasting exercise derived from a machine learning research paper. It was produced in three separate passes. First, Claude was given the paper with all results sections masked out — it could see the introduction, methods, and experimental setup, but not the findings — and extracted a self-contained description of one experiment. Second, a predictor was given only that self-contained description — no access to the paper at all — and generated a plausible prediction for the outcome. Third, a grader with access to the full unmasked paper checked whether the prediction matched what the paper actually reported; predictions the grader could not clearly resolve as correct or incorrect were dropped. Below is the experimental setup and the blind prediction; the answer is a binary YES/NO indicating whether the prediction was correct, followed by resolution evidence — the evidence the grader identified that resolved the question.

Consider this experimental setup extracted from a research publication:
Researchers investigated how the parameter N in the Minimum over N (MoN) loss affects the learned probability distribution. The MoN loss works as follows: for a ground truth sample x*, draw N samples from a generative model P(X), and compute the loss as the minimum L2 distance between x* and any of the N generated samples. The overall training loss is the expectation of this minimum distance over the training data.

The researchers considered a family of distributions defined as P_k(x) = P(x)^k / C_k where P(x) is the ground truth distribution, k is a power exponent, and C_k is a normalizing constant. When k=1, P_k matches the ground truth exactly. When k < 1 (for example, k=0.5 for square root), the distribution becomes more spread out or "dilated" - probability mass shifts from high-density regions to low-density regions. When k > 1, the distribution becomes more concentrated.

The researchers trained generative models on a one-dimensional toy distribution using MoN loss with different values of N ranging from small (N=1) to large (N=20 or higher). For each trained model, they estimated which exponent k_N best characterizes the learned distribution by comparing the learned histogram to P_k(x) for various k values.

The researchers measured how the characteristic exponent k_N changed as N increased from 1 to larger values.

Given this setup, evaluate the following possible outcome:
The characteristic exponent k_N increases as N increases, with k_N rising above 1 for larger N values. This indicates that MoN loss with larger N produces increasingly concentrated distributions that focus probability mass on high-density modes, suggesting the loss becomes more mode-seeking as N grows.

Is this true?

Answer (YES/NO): NO